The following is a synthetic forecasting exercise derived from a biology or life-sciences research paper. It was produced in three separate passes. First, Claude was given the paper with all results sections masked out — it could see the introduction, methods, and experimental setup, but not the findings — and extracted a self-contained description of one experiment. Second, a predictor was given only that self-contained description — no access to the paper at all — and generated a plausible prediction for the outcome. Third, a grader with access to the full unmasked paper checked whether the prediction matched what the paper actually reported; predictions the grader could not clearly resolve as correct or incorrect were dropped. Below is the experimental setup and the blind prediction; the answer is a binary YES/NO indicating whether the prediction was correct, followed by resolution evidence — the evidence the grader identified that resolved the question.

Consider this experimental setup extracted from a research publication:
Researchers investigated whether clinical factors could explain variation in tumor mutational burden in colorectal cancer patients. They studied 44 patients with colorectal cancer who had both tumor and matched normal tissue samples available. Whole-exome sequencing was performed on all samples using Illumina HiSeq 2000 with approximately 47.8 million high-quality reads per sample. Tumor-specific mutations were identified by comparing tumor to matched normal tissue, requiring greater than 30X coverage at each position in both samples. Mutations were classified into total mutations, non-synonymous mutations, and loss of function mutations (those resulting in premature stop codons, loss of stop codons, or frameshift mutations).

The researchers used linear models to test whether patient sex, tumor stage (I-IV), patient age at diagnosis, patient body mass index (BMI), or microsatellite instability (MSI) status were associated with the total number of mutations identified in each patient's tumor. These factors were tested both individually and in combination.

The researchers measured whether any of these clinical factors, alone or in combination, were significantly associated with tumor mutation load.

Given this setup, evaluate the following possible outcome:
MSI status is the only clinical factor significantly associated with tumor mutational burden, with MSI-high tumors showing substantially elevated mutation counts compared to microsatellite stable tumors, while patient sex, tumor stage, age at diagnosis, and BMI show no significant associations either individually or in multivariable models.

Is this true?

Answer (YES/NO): NO